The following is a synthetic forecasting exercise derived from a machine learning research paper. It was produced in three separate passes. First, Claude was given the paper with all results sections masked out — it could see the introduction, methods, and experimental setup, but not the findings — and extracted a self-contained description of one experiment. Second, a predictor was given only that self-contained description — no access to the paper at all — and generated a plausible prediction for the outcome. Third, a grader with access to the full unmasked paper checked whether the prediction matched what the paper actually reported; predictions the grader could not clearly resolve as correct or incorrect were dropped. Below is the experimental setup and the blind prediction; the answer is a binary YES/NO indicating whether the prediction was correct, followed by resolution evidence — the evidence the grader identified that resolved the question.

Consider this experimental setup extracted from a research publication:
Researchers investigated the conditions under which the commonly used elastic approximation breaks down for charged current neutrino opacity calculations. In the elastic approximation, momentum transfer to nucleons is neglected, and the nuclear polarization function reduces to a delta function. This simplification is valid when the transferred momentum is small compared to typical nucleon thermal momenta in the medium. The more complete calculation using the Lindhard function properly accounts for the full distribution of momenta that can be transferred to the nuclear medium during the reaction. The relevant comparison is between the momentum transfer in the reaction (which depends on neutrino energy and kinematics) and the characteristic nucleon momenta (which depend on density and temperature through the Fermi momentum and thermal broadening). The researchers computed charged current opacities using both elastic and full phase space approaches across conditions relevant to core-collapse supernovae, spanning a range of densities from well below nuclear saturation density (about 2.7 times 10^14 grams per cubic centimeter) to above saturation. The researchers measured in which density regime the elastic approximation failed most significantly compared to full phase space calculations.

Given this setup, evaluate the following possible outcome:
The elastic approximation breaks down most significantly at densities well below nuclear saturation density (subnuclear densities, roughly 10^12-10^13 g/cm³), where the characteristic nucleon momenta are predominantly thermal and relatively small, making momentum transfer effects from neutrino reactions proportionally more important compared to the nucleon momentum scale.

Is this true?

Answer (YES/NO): NO